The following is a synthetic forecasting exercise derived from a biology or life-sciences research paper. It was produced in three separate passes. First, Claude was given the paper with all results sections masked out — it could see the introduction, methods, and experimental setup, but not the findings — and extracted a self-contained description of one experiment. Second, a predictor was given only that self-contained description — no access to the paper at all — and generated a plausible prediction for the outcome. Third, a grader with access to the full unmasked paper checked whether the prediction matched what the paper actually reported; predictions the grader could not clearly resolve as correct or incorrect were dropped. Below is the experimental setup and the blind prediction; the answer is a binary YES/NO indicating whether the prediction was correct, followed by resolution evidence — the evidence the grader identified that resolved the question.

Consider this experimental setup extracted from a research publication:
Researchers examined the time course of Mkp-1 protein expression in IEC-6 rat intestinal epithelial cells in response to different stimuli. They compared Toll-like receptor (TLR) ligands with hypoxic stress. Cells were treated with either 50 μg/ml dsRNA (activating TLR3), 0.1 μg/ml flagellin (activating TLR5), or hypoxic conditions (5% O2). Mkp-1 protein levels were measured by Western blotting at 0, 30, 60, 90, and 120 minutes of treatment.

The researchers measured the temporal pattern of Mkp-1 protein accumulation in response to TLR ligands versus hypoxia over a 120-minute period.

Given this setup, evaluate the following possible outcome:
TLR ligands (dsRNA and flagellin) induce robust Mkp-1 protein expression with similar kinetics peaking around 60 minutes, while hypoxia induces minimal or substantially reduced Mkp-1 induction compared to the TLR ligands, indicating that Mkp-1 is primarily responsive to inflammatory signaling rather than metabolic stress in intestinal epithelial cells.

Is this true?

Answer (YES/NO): NO